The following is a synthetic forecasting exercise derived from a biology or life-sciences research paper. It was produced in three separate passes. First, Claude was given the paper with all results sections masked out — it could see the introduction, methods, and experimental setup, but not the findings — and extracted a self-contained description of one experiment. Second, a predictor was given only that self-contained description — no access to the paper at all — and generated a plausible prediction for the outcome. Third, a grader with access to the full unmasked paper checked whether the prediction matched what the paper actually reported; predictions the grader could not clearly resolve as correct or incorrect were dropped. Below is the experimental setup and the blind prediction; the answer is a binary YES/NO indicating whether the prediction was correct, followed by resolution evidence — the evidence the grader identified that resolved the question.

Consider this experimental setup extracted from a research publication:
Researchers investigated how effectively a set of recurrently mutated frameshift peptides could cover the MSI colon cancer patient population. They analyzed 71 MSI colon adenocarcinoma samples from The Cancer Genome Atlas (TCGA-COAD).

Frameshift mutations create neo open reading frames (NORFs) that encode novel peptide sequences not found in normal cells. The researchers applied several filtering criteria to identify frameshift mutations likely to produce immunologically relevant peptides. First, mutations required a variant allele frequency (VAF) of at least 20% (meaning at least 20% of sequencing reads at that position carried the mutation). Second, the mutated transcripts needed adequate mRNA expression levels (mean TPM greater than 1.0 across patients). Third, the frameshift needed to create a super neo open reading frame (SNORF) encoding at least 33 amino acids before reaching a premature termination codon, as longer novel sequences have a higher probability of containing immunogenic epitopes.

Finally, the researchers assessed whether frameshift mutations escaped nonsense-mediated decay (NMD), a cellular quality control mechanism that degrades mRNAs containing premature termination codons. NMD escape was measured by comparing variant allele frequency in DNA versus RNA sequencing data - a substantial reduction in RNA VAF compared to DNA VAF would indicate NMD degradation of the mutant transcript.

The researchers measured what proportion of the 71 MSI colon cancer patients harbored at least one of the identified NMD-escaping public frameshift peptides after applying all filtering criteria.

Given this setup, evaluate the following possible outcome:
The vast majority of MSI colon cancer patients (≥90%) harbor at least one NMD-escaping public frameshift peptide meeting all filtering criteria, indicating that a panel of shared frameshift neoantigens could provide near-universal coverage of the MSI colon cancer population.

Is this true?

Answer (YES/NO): YES